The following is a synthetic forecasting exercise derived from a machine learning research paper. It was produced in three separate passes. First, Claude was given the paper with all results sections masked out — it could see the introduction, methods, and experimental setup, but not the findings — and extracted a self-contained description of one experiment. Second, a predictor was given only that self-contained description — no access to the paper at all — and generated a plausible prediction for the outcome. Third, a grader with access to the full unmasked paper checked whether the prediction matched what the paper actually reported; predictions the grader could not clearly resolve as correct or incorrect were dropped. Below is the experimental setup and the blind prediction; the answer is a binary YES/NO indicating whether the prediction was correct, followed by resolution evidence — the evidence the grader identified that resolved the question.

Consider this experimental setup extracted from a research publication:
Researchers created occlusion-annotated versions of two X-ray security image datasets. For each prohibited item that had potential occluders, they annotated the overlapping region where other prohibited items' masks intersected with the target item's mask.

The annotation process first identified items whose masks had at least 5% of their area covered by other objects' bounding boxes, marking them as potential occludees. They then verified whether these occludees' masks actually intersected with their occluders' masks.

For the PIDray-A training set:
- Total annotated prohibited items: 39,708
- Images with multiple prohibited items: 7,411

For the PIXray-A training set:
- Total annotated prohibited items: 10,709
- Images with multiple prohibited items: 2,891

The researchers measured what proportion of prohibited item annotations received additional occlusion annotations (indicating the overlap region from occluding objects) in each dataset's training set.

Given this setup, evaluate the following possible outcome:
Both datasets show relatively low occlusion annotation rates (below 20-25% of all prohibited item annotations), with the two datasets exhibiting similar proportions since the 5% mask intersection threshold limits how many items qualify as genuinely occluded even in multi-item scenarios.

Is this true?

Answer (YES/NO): NO